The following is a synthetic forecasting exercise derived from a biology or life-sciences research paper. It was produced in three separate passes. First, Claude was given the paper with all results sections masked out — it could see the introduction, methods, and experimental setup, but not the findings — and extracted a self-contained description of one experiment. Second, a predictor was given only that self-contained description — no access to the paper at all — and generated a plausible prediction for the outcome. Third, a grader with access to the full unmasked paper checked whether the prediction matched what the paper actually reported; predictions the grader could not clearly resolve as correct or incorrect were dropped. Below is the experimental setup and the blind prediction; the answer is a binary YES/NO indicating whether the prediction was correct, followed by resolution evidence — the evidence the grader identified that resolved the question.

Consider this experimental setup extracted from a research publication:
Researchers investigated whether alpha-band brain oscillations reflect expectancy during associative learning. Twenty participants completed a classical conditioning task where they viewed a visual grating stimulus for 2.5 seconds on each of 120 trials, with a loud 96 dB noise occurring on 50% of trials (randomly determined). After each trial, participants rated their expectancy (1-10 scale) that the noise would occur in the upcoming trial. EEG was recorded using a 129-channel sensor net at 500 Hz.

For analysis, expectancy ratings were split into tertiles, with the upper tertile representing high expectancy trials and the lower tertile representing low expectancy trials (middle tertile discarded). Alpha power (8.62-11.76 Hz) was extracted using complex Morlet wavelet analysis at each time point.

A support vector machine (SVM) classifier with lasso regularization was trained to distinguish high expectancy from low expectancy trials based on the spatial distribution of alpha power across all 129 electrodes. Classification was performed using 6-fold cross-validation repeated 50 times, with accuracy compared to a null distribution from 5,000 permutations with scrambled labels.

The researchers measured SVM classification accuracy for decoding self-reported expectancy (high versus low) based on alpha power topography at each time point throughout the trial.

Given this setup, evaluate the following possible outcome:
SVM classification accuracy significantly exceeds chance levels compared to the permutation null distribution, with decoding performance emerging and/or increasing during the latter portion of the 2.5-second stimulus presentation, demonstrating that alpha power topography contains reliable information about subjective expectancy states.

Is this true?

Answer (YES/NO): NO